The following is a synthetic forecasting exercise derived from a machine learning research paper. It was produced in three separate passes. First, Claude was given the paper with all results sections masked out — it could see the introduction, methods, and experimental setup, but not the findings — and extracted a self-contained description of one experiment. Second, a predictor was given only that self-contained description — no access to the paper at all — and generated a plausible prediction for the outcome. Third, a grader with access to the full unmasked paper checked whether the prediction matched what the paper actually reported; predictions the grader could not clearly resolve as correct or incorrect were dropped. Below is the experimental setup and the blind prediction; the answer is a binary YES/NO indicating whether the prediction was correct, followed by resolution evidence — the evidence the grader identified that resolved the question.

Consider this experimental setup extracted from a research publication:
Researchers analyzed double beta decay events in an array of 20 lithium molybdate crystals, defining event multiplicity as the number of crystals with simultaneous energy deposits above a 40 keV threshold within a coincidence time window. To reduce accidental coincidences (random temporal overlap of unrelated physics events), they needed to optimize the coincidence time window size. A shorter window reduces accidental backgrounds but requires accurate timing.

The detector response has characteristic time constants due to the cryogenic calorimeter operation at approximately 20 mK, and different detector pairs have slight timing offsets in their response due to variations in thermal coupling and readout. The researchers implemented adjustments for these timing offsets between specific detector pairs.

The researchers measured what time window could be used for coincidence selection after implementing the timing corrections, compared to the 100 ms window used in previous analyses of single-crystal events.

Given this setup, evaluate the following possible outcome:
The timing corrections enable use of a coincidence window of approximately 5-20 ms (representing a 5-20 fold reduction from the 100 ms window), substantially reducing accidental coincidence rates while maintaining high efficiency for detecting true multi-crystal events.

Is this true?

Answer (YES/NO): YES